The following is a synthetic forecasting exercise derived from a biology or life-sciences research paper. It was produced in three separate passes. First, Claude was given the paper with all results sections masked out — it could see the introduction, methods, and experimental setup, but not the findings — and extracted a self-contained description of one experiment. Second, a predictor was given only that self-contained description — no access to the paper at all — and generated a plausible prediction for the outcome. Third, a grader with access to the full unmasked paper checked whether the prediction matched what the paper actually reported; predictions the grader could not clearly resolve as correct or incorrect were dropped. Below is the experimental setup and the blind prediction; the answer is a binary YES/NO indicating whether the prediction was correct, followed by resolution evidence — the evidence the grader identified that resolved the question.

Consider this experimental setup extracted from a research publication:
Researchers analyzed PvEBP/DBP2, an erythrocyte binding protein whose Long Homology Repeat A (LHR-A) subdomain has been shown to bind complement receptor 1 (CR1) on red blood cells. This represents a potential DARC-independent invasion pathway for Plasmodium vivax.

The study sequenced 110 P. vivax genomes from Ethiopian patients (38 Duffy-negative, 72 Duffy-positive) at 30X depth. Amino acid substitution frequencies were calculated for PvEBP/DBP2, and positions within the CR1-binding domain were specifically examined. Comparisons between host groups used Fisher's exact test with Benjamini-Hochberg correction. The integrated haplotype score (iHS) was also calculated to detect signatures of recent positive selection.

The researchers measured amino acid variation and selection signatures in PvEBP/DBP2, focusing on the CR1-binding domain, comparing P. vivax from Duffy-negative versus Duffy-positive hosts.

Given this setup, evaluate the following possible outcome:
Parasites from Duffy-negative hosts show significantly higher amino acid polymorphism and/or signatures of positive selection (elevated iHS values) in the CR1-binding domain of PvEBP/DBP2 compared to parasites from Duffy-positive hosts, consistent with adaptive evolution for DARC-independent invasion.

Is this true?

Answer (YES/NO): NO